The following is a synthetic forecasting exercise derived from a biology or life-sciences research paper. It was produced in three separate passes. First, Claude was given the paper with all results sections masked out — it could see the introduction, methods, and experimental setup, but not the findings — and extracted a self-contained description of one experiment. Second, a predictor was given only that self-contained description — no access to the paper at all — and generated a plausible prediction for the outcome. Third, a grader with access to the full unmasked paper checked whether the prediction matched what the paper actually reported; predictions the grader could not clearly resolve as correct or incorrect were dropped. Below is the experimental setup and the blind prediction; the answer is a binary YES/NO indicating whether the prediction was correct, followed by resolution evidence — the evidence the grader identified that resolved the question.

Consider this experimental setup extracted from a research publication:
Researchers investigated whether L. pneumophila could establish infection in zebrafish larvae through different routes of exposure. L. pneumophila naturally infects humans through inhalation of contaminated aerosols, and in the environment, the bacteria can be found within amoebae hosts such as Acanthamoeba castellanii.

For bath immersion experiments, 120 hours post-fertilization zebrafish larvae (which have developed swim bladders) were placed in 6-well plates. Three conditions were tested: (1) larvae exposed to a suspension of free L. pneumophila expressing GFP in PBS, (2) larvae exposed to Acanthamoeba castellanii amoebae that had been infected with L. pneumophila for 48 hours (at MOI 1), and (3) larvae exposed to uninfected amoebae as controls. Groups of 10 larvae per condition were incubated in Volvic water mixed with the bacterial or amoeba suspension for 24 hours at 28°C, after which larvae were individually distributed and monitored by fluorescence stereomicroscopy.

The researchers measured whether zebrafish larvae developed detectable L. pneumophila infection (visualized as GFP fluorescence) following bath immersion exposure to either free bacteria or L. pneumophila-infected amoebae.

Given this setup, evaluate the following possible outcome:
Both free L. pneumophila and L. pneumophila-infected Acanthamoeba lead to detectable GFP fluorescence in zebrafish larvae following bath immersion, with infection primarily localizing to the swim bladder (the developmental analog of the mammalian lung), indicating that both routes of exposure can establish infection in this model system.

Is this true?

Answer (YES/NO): NO